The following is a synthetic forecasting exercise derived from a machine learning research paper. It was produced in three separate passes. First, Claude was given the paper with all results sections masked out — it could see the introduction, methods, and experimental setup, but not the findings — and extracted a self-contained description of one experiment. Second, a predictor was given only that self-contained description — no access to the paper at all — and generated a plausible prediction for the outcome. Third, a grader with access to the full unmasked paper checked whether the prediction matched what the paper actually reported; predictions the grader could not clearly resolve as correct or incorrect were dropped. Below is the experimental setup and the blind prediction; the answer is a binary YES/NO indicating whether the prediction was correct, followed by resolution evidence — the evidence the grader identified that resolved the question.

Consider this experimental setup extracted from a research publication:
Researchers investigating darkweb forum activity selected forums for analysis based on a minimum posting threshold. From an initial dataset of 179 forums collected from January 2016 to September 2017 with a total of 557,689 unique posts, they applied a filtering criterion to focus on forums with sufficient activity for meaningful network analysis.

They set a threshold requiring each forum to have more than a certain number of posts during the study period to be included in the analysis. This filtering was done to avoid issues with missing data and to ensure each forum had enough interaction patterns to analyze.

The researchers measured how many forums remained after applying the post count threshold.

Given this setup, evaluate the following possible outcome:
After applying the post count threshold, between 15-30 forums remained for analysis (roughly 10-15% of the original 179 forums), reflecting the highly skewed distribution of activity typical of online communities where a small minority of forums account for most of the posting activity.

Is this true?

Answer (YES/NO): NO